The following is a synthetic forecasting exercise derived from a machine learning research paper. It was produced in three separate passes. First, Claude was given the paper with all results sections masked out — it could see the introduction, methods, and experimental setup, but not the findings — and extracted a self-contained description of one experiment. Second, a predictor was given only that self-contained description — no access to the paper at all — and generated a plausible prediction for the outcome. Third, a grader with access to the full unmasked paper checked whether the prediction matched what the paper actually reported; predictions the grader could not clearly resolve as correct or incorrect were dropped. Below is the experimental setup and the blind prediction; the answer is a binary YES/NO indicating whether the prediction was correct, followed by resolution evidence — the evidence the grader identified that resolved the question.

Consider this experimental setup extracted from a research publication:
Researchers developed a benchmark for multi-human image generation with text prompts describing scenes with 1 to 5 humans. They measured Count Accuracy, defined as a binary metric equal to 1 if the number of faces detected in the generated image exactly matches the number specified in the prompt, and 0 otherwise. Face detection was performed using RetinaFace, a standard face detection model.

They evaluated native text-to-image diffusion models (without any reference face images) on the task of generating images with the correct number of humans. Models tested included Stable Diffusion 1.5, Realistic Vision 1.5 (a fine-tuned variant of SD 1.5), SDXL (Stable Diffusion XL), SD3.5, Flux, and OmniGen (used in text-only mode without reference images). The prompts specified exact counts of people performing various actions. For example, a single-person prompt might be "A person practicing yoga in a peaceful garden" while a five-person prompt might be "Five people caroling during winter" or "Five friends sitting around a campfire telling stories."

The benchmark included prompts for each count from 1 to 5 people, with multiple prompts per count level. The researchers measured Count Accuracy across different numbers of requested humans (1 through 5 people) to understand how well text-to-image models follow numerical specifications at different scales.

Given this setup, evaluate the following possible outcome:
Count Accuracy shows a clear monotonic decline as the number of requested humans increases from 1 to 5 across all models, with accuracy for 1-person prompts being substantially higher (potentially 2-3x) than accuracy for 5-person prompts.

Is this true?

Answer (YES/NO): NO